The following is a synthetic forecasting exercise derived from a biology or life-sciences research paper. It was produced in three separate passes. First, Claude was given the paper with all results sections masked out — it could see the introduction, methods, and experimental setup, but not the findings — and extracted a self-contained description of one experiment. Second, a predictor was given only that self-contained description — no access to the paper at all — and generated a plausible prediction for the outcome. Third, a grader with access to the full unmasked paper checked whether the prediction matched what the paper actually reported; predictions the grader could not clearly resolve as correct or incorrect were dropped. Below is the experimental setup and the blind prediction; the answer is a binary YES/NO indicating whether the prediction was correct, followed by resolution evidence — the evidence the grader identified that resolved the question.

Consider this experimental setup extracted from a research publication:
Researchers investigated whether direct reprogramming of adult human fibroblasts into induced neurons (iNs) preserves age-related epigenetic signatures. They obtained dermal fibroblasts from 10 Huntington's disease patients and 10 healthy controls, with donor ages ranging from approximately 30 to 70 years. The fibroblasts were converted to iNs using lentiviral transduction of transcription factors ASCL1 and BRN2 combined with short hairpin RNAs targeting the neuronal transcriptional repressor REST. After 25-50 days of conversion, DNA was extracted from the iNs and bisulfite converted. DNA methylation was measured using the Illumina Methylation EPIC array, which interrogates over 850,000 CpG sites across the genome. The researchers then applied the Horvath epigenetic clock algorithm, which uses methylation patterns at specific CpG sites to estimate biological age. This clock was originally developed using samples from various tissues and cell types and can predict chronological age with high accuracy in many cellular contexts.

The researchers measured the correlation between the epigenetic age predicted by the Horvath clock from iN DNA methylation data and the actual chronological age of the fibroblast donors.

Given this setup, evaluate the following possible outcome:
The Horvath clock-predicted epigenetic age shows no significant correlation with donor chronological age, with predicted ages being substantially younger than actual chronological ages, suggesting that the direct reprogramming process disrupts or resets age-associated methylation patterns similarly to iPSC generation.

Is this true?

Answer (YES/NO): NO